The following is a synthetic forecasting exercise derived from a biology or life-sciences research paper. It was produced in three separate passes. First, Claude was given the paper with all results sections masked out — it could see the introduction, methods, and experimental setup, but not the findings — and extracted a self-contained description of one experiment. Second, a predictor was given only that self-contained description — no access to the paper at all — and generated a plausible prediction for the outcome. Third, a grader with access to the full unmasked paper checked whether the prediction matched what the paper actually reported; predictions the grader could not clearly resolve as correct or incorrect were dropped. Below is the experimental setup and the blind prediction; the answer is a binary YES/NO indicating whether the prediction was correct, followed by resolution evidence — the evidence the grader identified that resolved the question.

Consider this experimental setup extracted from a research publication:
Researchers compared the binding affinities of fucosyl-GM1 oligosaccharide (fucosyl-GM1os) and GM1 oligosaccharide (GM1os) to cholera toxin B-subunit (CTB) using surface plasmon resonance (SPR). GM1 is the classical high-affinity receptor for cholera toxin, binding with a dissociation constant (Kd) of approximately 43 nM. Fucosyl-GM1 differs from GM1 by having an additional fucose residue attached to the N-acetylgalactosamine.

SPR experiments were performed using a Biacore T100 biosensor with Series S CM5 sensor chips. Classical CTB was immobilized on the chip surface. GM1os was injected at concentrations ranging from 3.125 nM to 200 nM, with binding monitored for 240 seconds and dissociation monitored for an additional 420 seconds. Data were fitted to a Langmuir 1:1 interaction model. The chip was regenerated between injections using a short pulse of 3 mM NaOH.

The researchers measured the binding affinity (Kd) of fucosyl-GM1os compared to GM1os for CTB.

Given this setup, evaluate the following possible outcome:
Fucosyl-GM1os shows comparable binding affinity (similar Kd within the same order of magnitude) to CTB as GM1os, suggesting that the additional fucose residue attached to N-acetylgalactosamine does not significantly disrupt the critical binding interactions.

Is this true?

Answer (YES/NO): YES